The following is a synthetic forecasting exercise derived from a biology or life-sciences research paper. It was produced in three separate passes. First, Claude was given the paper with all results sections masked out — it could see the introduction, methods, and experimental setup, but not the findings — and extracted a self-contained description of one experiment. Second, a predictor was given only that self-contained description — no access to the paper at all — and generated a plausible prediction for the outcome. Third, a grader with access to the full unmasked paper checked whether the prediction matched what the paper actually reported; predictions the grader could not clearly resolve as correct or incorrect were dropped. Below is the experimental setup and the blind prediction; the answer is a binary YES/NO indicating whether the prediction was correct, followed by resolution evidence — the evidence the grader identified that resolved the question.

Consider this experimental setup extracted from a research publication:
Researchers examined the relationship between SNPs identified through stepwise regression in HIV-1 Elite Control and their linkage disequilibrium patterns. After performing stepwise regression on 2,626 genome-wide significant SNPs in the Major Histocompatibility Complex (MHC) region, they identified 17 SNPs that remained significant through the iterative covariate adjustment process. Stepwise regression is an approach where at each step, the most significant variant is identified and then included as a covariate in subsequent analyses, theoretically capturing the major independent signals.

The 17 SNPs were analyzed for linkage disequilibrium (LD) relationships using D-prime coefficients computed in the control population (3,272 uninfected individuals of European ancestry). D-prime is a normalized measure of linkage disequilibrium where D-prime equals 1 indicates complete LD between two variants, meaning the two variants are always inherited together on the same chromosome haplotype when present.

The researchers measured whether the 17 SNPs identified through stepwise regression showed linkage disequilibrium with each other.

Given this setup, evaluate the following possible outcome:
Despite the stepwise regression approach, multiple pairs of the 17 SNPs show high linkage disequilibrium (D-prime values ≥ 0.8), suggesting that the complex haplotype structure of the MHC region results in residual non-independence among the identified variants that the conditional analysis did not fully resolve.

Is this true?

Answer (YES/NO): YES